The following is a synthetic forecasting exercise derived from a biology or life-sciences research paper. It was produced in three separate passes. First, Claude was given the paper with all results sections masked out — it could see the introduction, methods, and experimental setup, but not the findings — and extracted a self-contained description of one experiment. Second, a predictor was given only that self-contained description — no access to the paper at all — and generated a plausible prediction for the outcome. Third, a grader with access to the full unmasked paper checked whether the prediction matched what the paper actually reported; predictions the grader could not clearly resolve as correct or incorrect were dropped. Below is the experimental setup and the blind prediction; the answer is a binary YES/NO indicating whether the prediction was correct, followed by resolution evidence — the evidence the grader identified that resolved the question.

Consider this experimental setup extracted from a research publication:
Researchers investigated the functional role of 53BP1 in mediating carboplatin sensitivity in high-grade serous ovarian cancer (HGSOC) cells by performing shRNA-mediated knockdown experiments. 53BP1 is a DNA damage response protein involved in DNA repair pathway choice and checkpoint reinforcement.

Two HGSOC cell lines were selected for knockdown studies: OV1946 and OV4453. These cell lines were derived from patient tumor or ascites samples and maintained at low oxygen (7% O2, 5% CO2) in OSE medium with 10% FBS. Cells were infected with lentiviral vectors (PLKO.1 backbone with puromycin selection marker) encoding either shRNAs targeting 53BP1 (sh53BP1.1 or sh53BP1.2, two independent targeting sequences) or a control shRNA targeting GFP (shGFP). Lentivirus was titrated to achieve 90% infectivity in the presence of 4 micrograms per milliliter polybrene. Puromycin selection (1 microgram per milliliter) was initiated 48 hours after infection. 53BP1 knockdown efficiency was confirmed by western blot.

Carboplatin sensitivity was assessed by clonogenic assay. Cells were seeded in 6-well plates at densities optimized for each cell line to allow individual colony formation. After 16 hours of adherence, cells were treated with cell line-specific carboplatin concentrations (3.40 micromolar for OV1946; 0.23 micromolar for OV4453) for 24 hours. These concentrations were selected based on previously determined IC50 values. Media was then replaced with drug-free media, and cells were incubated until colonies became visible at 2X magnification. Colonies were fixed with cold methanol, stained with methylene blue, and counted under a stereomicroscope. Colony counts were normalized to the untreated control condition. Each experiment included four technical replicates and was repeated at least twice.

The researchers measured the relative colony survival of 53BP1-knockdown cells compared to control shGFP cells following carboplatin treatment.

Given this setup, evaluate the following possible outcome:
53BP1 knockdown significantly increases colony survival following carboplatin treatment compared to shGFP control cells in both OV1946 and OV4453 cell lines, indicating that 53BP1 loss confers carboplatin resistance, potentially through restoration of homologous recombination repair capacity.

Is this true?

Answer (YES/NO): NO